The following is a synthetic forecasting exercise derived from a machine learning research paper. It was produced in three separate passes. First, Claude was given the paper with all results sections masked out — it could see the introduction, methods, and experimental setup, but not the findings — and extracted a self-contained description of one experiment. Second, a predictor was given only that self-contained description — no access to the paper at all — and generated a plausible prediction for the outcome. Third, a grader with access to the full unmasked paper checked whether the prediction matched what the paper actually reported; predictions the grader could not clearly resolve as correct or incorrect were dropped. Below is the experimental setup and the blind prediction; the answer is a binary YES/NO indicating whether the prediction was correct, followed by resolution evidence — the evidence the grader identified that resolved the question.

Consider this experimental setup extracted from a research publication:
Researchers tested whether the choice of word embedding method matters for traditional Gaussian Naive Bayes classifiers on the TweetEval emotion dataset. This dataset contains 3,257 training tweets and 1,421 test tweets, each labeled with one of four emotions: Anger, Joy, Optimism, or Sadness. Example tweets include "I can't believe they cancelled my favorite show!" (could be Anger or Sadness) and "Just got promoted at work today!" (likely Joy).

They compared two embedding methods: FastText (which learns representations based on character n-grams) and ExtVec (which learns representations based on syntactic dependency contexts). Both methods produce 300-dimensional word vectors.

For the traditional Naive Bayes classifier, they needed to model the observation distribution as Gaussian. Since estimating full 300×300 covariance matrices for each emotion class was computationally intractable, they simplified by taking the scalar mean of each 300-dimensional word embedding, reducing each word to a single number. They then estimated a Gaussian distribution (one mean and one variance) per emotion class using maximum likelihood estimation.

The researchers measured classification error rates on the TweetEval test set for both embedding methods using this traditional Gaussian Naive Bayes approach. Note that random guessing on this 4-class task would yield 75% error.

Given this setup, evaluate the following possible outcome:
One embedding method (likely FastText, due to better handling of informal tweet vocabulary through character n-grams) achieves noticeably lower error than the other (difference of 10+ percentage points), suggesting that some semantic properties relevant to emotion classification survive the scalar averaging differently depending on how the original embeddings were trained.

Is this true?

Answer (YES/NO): NO